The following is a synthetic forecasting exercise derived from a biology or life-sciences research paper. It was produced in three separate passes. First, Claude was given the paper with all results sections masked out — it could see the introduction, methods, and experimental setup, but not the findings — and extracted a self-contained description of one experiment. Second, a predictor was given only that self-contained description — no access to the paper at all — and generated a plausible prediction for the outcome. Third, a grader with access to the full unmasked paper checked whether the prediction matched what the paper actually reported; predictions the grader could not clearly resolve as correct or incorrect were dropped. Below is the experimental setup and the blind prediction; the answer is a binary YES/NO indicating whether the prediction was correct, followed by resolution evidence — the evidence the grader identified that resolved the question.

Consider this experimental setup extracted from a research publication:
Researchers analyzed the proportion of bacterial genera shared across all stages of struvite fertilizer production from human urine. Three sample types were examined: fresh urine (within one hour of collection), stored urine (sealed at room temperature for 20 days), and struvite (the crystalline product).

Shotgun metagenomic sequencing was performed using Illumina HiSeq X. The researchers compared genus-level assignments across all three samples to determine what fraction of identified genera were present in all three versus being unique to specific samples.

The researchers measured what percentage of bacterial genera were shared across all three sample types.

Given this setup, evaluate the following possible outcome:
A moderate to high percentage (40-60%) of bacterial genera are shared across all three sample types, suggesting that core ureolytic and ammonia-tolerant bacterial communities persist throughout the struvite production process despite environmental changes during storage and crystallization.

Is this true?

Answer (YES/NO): NO